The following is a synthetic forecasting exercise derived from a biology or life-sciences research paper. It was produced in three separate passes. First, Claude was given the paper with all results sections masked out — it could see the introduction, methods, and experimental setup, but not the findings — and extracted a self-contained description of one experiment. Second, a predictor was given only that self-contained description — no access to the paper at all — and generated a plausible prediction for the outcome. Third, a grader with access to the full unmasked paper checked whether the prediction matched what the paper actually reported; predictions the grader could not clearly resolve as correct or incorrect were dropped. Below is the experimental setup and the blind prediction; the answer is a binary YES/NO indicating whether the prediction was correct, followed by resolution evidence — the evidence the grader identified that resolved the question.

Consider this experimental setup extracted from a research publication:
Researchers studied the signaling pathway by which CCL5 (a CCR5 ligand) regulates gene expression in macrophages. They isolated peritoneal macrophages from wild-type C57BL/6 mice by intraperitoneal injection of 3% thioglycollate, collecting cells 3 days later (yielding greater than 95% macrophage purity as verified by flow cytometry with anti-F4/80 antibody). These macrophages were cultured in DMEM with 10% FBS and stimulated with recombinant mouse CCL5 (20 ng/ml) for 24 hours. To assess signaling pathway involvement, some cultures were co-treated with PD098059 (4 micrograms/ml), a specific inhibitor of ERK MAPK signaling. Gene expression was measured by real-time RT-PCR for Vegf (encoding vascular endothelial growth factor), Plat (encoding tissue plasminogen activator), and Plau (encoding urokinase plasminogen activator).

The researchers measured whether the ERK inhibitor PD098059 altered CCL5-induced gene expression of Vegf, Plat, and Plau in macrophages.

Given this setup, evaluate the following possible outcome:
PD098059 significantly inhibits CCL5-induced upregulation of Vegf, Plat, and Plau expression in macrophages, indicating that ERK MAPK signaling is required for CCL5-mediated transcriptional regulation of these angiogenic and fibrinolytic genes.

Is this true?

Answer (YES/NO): YES